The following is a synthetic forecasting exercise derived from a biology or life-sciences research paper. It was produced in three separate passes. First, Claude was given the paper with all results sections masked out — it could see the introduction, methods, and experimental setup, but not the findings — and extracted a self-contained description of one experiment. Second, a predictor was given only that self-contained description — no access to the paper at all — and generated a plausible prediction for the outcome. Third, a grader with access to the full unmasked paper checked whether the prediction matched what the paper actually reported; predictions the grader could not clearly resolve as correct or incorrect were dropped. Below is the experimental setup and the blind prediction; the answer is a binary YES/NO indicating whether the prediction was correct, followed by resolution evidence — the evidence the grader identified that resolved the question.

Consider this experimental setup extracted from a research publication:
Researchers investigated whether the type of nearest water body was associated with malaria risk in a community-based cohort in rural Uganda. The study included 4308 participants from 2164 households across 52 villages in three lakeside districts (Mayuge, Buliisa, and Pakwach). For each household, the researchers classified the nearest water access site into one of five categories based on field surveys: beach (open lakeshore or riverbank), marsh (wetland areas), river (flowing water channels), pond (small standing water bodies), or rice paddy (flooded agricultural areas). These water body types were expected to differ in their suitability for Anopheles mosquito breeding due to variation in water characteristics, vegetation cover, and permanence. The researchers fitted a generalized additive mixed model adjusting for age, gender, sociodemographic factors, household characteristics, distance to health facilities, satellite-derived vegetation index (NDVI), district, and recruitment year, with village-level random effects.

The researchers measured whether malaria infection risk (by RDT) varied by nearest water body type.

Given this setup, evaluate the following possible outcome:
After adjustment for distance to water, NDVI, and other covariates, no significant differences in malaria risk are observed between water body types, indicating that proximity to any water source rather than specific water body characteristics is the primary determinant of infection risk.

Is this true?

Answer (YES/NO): NO